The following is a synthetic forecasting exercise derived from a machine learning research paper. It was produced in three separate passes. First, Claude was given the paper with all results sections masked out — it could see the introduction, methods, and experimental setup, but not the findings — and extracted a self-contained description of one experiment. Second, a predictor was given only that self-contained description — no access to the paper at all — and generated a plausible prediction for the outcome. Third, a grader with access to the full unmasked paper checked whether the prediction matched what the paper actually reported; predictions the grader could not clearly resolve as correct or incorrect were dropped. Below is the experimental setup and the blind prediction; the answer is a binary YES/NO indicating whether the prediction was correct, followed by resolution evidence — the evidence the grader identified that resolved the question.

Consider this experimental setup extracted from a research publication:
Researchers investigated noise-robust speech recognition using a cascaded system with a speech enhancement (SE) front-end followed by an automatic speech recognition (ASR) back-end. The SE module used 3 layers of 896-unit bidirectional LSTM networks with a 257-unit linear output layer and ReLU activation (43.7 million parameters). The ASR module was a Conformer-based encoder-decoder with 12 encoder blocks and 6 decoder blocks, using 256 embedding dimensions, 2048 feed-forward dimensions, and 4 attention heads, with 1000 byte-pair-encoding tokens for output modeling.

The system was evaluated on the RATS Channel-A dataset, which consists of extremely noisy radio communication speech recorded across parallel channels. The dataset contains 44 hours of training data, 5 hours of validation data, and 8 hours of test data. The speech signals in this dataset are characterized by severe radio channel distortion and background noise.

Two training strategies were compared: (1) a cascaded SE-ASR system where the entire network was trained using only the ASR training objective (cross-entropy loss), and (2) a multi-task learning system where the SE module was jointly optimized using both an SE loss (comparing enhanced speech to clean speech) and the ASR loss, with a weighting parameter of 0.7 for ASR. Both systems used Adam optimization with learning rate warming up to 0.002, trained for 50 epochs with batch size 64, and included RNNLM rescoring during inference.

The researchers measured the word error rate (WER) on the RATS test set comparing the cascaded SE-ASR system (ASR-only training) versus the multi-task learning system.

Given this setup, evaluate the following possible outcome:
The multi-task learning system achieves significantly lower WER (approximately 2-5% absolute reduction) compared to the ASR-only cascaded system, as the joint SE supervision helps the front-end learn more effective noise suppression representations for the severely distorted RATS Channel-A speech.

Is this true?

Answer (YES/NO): NO